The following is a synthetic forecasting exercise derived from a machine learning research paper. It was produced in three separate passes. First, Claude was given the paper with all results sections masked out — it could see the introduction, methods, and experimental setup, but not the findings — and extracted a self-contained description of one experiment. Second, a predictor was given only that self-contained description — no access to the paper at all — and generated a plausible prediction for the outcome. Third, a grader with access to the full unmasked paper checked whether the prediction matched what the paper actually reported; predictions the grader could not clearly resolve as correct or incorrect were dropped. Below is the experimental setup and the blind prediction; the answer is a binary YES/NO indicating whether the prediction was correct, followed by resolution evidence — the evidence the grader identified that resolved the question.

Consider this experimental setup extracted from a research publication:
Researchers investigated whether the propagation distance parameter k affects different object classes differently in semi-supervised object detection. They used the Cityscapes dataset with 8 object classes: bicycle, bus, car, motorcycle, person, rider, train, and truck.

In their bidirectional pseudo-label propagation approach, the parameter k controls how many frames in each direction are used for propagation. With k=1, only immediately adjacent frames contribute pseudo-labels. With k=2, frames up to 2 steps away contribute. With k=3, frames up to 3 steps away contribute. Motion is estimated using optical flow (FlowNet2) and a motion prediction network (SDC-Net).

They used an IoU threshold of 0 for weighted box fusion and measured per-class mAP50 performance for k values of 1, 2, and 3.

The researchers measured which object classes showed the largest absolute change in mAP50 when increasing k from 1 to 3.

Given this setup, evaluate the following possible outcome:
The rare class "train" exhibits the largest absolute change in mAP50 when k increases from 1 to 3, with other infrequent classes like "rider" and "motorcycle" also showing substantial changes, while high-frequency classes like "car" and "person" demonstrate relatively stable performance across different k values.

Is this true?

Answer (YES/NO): NO